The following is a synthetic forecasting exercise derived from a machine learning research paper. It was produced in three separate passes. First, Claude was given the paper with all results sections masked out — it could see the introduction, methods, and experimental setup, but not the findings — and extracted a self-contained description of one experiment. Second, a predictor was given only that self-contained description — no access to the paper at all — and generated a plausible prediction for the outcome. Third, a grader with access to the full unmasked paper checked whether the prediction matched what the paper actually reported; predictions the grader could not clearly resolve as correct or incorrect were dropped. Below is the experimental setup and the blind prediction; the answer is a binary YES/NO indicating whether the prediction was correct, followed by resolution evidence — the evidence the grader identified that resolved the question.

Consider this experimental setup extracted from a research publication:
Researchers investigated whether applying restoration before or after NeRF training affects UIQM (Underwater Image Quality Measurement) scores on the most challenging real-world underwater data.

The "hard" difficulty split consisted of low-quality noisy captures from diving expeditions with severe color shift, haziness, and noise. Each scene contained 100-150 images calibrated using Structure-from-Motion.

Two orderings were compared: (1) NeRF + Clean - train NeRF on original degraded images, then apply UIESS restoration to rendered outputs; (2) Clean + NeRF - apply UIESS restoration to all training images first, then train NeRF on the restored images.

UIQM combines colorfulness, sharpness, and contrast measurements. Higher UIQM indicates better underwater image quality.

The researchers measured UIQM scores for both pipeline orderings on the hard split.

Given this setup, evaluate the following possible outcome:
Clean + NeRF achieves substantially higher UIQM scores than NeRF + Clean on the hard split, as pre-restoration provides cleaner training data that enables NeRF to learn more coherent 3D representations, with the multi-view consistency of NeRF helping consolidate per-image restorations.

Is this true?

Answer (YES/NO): NO